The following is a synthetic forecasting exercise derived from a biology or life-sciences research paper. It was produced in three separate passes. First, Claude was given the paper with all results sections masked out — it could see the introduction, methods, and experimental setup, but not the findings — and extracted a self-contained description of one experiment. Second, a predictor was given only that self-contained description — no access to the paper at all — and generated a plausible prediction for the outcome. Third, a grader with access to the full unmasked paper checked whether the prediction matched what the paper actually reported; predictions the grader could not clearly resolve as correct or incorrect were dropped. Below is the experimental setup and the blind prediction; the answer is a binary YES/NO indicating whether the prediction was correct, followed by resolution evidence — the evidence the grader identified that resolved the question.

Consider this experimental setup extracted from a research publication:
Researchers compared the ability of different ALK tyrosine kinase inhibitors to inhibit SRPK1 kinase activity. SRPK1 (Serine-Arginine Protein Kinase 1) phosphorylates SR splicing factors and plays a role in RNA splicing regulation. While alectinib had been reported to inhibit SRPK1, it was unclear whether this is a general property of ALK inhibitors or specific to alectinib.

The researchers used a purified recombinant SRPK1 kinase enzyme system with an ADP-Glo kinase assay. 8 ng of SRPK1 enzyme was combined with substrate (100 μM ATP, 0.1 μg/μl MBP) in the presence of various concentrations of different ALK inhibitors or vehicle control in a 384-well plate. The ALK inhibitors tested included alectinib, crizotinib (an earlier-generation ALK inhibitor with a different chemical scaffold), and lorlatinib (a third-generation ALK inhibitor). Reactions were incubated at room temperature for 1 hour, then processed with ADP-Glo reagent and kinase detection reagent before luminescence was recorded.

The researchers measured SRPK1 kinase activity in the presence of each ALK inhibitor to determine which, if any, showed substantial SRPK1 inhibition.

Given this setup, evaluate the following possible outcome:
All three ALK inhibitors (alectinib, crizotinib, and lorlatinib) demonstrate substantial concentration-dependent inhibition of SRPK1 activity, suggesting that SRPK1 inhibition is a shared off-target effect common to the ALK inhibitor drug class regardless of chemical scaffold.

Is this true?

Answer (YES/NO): NO